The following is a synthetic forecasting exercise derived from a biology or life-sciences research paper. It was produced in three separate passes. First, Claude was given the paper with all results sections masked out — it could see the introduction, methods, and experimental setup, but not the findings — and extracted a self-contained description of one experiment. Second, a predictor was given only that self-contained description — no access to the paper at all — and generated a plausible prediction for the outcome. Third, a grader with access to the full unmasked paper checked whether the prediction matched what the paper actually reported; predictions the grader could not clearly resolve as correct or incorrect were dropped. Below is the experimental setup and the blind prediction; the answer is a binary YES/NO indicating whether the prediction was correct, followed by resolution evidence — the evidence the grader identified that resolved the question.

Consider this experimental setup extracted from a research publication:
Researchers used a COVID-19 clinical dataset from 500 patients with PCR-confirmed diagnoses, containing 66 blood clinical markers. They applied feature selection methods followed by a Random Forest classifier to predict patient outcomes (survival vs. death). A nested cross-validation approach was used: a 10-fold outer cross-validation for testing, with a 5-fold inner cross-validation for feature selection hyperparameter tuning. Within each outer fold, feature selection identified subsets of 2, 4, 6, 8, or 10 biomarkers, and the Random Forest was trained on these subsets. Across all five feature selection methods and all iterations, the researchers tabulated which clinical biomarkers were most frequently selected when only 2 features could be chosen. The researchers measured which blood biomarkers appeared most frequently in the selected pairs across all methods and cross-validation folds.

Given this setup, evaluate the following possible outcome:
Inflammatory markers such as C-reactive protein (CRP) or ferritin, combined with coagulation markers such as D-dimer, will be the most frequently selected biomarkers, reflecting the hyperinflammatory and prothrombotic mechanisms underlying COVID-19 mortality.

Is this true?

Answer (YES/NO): NO